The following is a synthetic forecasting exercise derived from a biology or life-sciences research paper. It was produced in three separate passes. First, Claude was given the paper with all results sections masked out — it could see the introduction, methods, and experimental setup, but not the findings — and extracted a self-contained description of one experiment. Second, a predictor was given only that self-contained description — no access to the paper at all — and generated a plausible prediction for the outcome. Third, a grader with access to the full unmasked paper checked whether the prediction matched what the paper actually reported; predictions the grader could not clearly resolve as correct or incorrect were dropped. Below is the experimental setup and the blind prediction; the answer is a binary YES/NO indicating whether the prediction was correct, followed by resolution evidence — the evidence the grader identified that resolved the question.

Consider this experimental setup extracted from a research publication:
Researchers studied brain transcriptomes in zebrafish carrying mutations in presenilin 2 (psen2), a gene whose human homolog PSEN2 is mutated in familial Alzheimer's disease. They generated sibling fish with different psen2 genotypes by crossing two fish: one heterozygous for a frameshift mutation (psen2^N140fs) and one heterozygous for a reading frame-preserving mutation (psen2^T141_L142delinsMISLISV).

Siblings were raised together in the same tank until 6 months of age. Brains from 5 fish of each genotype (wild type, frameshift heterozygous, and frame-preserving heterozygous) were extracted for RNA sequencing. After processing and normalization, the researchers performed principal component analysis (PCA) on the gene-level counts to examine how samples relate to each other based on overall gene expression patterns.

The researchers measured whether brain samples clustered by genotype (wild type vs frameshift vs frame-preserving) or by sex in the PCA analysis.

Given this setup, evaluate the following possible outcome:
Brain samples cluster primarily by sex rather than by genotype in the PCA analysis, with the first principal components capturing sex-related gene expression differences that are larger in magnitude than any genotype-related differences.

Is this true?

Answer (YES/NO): NO